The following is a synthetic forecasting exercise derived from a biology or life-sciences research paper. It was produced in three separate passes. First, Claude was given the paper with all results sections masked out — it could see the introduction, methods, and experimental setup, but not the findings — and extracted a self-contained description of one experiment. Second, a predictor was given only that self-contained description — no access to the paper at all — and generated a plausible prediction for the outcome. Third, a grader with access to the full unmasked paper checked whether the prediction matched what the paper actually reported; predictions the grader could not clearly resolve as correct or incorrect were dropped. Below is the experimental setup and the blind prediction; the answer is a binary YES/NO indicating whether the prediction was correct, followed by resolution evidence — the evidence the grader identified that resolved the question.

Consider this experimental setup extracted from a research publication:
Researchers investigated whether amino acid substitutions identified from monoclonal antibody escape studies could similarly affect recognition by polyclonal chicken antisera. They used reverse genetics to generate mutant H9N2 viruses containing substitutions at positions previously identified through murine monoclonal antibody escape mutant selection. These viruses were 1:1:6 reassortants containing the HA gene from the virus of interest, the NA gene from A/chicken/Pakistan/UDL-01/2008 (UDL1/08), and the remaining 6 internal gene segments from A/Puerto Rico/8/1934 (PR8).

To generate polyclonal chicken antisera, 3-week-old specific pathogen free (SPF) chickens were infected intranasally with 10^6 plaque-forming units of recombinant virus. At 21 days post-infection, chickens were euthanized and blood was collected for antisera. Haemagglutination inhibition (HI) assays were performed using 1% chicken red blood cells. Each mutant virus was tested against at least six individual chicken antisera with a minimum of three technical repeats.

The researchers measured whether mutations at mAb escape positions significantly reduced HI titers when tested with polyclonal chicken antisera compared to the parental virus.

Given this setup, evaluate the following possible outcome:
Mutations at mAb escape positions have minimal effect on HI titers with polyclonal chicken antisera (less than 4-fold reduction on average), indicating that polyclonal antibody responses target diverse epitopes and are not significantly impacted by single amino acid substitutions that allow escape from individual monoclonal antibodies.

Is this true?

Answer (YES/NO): NO